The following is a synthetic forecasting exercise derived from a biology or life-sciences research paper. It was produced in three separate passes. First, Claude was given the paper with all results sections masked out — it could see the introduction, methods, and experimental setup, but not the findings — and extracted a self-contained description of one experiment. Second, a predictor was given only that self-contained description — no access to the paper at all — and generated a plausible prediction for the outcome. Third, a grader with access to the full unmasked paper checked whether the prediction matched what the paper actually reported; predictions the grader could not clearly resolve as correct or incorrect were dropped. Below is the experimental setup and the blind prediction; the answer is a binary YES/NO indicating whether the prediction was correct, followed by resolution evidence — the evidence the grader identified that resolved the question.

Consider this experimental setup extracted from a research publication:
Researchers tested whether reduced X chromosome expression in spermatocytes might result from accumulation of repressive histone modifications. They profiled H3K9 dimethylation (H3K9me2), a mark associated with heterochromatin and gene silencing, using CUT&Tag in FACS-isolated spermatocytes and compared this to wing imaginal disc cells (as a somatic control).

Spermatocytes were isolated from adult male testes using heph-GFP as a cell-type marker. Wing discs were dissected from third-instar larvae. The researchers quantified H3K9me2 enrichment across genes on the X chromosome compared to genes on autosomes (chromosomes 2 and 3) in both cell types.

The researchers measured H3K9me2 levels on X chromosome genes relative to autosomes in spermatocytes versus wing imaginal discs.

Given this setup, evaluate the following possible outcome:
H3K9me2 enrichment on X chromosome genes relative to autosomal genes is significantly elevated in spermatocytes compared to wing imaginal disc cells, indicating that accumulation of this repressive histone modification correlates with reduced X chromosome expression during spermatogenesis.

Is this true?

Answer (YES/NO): NO